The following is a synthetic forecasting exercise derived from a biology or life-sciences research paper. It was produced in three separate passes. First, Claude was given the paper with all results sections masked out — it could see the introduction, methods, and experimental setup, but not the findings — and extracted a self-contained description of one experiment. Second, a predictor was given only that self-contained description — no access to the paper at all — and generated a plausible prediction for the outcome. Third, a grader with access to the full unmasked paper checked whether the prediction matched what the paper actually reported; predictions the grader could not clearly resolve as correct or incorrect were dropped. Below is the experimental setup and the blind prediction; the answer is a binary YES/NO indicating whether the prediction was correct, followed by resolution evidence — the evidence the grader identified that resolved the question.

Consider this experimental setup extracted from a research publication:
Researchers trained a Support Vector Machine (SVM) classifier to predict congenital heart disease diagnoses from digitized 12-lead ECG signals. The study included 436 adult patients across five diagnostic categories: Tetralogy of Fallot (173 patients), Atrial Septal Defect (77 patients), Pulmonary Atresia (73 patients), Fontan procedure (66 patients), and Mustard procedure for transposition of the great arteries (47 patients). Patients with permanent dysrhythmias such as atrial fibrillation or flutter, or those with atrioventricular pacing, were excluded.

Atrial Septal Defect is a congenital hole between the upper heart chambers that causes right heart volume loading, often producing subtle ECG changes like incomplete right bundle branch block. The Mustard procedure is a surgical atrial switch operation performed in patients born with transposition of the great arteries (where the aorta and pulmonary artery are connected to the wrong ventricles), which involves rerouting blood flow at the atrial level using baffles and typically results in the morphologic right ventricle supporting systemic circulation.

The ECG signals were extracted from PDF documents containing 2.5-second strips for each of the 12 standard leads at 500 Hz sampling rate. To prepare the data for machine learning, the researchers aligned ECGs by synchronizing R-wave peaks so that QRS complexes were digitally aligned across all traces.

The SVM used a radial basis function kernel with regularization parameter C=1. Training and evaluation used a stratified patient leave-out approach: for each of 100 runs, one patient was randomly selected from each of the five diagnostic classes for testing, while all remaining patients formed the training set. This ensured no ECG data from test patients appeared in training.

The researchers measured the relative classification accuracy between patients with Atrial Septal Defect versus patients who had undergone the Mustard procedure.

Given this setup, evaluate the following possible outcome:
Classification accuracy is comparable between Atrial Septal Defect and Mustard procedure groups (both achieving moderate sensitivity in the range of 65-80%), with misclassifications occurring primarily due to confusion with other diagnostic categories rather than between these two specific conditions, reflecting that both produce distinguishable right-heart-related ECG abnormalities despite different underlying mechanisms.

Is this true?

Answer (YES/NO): NO